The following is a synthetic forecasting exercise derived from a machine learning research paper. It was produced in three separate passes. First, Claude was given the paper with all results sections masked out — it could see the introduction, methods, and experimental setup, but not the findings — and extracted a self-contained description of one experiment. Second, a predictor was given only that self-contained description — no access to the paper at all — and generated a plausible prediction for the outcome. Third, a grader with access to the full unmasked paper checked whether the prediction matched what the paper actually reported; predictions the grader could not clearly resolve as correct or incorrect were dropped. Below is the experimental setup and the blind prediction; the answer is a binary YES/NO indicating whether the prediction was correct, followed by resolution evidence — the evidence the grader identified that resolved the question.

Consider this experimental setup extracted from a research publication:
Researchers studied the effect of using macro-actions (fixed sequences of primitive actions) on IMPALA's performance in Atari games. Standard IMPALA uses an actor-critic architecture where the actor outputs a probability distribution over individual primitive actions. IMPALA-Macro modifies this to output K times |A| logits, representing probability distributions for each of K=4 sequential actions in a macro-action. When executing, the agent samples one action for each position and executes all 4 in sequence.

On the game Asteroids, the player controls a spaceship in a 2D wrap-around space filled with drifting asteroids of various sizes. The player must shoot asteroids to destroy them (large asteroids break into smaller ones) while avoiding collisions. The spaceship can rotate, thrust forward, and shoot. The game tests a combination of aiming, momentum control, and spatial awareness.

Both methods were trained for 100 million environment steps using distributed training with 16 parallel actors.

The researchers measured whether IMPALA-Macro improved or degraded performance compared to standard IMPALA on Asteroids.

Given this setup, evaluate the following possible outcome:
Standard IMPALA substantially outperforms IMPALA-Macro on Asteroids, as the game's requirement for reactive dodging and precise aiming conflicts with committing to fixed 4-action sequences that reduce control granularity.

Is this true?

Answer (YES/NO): NO